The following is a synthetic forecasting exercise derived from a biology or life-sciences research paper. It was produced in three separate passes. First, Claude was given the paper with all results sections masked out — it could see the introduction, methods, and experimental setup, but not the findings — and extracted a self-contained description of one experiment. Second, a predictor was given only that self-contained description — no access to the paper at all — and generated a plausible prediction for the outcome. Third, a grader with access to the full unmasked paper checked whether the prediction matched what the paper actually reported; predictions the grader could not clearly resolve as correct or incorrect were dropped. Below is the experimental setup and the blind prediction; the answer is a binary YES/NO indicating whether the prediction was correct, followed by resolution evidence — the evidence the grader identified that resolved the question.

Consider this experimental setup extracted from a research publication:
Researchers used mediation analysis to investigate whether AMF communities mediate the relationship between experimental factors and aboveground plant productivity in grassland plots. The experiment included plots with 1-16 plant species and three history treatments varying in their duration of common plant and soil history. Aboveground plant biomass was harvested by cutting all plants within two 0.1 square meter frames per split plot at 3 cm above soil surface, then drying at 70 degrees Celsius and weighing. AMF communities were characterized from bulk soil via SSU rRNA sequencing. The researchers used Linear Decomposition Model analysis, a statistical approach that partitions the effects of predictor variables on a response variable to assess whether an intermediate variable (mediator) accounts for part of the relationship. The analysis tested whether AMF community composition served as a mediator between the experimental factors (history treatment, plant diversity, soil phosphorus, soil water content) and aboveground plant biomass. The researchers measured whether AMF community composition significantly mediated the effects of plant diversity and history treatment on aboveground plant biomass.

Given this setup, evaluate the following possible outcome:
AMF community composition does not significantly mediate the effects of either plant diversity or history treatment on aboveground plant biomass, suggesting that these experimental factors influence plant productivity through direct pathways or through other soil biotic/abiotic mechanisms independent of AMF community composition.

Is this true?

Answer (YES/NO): YES